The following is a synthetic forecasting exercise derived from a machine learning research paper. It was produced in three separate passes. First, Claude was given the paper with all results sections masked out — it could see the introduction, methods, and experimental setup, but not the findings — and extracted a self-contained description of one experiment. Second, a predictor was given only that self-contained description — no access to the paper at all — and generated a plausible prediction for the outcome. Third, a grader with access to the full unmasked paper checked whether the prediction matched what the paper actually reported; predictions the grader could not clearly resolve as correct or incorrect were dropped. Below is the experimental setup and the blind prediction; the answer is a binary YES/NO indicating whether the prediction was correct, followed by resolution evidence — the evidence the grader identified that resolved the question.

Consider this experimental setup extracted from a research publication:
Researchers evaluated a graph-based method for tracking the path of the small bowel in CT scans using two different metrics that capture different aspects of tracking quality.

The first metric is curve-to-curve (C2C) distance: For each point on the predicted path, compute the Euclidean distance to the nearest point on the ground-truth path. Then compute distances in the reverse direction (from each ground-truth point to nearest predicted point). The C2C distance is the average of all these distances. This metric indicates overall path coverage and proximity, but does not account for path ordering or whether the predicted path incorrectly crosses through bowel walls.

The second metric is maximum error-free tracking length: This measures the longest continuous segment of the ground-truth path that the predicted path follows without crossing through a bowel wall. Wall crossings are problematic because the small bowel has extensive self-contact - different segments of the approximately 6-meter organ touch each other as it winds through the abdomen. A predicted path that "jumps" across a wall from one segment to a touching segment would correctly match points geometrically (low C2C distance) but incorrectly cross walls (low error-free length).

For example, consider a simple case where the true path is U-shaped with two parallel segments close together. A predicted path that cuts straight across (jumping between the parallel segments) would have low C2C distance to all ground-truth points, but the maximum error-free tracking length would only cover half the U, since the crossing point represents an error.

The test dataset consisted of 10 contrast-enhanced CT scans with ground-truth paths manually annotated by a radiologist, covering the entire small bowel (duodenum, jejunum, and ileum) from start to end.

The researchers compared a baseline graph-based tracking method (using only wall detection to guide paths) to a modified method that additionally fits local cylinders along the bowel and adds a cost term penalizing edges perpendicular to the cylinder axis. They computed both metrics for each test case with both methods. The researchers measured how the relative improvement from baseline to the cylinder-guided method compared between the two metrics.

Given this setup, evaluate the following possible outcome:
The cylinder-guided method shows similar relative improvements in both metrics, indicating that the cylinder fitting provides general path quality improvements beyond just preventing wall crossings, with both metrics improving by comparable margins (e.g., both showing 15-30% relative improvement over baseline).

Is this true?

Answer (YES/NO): NO